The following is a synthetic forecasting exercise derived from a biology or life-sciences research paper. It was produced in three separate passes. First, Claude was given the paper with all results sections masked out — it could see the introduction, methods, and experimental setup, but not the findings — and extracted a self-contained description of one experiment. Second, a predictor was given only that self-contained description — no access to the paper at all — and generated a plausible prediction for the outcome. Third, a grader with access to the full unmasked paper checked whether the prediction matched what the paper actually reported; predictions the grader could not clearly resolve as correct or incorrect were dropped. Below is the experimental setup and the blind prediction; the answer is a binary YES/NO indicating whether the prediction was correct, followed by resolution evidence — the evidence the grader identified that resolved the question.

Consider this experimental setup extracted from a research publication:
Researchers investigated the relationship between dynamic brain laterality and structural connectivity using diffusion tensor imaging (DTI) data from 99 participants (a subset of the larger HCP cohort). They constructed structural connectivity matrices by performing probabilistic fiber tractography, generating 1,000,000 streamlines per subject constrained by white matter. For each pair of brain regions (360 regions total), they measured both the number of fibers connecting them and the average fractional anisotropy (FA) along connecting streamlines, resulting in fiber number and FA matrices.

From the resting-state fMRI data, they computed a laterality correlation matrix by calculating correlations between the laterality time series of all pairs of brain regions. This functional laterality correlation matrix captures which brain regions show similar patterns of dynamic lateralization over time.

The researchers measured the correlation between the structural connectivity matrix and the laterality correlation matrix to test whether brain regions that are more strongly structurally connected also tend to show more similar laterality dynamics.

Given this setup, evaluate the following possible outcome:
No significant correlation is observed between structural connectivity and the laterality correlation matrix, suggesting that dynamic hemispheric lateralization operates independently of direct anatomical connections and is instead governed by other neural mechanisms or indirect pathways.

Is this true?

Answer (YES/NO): NO